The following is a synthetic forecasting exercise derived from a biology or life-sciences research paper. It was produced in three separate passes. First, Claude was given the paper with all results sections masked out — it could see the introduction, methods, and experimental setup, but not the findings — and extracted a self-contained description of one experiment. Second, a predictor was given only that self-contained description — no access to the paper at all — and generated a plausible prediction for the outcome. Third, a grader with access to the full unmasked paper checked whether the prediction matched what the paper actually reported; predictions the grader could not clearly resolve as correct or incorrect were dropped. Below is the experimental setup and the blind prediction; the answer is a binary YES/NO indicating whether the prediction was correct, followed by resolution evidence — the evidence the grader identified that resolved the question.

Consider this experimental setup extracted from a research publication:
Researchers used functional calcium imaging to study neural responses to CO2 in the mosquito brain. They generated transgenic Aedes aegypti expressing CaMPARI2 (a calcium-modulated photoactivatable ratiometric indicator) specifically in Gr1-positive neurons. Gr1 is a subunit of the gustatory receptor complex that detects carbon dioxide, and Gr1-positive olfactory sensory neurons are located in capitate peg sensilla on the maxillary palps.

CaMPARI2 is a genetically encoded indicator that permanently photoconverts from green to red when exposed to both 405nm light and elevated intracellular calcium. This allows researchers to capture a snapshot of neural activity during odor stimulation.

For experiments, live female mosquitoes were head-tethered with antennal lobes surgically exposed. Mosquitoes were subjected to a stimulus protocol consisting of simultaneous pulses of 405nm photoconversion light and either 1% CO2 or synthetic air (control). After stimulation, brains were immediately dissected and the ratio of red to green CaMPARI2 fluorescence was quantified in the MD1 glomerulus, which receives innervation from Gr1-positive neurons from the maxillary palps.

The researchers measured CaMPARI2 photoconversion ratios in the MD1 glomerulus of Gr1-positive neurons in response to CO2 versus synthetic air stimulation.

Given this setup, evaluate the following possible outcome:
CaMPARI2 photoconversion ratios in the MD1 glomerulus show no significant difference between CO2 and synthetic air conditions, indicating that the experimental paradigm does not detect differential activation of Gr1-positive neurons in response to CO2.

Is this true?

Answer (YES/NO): NO